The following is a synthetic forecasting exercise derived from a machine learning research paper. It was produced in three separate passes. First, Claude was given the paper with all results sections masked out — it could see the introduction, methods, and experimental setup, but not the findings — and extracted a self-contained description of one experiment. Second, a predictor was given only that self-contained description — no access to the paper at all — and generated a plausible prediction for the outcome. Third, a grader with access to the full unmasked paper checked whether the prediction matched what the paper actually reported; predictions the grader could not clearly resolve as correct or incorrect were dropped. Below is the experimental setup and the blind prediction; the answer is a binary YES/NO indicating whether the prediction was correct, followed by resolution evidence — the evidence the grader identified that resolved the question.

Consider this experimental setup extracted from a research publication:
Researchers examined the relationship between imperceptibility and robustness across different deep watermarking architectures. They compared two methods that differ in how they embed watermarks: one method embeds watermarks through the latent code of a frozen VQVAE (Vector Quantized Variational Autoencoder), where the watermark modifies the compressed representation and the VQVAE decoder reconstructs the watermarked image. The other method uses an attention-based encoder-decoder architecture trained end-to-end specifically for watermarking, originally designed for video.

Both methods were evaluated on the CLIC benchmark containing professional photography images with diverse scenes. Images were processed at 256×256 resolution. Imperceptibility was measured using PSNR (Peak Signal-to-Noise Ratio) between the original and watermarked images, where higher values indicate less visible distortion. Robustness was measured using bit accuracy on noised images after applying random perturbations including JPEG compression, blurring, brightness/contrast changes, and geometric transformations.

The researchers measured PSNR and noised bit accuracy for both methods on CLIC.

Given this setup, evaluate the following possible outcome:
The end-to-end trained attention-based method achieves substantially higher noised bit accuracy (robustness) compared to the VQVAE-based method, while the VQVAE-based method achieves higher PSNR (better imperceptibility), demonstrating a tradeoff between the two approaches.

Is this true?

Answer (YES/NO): NO